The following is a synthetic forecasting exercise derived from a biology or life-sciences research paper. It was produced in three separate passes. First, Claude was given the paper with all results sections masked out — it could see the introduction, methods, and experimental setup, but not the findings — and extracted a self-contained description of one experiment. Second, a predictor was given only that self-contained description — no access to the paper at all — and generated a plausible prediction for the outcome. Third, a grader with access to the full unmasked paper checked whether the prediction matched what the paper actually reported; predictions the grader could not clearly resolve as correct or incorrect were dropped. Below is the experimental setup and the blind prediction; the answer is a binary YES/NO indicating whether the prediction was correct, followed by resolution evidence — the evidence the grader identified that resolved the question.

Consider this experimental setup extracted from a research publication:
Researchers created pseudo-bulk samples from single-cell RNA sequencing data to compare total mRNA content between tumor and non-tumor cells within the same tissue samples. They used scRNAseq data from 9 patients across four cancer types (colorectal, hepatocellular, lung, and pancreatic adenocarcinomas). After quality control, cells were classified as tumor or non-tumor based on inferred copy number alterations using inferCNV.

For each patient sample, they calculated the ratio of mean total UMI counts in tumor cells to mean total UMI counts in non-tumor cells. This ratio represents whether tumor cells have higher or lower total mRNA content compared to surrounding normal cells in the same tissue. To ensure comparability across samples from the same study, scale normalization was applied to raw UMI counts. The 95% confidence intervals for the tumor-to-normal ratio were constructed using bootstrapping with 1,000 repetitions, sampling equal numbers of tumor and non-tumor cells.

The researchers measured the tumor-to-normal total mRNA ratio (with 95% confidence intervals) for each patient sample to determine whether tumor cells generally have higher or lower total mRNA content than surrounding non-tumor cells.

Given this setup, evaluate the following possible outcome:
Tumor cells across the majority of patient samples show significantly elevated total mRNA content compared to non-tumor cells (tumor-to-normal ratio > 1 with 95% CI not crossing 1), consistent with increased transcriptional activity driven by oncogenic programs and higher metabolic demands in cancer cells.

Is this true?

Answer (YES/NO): NO